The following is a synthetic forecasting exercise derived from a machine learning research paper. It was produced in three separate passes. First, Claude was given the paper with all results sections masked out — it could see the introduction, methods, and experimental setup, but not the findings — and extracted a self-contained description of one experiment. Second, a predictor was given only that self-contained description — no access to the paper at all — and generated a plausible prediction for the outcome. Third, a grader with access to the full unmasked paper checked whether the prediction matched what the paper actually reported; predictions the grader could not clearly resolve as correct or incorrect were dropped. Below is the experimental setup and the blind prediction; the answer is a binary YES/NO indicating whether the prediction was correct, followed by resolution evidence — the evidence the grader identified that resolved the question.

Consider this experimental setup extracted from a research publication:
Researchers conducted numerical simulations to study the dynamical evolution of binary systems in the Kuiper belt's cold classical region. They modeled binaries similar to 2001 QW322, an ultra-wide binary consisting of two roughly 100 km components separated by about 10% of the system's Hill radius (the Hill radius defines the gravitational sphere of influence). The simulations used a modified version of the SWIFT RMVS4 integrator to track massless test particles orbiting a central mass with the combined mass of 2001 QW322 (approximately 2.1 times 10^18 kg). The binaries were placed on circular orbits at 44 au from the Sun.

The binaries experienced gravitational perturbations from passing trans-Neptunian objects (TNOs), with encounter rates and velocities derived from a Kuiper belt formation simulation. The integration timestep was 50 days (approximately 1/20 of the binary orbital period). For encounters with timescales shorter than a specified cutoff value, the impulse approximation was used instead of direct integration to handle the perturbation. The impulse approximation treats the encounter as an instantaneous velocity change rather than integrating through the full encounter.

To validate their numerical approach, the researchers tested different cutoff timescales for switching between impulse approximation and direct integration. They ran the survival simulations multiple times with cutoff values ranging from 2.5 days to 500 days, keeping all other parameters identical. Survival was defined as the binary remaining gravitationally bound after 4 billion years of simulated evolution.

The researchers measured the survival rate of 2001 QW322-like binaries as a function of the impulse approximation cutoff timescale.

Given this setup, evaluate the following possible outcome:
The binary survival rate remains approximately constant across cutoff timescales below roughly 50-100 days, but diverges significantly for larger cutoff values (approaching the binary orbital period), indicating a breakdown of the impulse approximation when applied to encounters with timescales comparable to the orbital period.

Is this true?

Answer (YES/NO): NO